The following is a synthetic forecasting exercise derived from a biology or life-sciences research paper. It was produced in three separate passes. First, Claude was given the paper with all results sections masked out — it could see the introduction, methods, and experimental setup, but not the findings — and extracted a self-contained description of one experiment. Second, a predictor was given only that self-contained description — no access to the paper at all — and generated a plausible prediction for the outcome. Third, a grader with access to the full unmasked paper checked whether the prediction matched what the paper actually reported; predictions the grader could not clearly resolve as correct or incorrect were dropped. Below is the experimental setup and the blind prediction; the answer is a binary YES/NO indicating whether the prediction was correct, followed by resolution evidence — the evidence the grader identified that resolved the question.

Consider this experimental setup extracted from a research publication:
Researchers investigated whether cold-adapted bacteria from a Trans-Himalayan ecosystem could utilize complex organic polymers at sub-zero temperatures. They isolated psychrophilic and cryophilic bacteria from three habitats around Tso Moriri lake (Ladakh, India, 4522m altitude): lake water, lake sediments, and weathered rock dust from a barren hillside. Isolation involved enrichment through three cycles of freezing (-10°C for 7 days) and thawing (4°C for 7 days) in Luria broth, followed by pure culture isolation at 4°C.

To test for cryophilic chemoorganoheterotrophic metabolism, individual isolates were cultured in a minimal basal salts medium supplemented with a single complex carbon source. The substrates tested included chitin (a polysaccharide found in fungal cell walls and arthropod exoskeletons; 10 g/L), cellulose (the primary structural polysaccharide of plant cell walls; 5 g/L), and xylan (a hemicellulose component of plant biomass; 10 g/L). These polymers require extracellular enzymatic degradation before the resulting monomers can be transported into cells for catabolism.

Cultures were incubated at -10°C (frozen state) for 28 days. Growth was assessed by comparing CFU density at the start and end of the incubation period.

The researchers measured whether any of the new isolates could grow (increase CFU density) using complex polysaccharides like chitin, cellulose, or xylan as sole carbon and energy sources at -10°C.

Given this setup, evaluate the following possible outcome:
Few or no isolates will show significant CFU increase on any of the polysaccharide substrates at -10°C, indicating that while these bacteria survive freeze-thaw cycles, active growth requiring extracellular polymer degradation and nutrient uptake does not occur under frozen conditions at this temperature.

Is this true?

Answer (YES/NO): NO